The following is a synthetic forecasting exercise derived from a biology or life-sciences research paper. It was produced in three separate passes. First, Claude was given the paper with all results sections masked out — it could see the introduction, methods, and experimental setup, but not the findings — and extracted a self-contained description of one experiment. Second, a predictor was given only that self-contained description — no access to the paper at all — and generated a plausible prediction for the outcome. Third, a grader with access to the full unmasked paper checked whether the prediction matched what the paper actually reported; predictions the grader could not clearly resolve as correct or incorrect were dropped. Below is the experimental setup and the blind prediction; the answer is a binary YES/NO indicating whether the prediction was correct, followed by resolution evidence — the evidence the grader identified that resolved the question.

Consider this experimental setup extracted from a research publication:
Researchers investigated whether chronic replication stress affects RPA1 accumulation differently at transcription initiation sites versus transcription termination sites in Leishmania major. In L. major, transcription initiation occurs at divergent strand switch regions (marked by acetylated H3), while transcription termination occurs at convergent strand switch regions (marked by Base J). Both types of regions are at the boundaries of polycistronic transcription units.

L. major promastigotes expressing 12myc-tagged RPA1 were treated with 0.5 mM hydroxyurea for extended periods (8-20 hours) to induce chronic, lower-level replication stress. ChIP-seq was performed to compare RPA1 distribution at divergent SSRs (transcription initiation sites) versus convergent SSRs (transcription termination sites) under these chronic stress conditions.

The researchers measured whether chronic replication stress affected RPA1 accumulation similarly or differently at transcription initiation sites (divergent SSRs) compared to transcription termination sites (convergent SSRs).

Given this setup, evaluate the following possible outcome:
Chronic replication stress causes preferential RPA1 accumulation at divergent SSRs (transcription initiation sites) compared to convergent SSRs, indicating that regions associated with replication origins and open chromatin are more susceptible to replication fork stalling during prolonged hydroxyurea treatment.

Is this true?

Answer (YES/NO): NO